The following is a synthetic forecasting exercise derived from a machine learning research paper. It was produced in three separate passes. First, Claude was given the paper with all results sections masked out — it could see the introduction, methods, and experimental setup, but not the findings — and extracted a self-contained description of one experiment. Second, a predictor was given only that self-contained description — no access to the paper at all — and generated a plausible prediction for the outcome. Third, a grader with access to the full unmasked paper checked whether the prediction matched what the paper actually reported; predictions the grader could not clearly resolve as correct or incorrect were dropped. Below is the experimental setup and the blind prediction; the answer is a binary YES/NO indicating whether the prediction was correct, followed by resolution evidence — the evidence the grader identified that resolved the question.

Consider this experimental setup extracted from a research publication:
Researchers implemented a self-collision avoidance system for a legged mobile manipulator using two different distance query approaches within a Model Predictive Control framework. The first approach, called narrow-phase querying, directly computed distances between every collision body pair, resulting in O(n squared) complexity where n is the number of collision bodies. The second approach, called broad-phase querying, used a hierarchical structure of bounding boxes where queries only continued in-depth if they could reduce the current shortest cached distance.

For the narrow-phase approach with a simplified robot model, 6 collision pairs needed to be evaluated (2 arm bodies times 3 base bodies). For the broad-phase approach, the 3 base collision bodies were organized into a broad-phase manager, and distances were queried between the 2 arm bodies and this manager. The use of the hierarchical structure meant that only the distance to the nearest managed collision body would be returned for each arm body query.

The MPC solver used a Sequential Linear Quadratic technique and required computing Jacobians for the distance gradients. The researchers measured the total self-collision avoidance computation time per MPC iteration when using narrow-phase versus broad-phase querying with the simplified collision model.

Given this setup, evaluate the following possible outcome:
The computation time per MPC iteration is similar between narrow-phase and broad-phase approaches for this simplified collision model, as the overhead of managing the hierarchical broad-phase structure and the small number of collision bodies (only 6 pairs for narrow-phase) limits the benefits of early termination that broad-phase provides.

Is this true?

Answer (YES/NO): YES